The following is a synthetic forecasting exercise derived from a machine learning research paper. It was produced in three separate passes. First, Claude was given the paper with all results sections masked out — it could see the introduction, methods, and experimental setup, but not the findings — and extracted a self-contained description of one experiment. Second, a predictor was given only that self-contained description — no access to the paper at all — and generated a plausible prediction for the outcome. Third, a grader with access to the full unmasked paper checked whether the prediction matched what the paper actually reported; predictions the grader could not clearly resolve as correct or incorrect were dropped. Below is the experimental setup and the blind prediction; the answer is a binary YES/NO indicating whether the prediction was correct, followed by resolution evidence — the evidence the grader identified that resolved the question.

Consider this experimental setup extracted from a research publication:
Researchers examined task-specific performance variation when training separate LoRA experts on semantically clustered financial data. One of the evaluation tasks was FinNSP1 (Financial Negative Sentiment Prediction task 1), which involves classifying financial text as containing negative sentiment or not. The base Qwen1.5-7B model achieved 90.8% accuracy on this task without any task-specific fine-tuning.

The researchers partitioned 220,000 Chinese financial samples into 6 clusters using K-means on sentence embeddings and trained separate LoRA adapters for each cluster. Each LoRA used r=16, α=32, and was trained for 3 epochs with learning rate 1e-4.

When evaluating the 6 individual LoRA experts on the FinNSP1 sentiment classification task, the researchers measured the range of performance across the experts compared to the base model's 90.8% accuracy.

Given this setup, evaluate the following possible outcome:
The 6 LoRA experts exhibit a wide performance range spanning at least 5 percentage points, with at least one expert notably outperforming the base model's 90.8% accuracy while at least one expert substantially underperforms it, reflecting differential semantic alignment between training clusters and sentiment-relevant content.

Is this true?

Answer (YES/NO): YES